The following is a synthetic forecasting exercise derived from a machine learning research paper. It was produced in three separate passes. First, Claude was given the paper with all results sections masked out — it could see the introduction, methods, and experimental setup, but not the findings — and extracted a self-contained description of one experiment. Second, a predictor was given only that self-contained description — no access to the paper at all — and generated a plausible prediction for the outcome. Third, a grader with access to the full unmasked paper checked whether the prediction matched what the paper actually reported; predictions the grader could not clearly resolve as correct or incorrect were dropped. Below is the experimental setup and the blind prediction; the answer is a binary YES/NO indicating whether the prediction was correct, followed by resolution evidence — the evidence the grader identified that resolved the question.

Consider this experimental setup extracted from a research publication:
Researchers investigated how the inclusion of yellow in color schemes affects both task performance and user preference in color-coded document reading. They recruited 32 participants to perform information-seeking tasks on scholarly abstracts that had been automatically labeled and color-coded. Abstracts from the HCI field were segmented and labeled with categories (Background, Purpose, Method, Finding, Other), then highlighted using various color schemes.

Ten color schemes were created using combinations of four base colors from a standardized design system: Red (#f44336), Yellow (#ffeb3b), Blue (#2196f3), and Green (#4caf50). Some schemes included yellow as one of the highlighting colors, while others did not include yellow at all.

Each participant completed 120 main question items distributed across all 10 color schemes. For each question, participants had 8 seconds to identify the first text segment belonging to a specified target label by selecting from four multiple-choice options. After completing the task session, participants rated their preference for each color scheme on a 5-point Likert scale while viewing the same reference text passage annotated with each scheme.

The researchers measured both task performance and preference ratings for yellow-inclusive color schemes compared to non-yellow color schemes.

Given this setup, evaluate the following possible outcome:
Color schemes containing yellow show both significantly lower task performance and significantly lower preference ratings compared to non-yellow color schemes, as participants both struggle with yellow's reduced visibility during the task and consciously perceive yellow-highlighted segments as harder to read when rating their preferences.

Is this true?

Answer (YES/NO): NO